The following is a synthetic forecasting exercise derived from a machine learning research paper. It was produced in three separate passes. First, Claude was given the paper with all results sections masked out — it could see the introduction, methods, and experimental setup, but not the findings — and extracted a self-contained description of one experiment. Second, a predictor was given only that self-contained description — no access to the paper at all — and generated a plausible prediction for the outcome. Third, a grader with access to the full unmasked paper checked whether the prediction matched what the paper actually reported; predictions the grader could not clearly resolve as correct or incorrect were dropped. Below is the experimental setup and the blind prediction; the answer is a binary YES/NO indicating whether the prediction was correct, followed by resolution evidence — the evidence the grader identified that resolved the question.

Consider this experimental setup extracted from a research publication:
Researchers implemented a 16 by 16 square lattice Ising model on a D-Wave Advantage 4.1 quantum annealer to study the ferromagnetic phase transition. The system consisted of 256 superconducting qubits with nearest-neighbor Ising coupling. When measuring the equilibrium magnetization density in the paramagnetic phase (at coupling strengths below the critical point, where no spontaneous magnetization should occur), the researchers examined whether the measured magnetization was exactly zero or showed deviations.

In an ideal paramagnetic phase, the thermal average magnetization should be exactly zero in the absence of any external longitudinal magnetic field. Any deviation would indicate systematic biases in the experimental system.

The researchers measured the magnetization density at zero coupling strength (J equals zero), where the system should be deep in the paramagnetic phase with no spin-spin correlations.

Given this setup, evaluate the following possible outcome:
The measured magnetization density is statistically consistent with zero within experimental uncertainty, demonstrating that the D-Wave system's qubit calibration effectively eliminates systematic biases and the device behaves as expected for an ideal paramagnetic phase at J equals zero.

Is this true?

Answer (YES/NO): NO